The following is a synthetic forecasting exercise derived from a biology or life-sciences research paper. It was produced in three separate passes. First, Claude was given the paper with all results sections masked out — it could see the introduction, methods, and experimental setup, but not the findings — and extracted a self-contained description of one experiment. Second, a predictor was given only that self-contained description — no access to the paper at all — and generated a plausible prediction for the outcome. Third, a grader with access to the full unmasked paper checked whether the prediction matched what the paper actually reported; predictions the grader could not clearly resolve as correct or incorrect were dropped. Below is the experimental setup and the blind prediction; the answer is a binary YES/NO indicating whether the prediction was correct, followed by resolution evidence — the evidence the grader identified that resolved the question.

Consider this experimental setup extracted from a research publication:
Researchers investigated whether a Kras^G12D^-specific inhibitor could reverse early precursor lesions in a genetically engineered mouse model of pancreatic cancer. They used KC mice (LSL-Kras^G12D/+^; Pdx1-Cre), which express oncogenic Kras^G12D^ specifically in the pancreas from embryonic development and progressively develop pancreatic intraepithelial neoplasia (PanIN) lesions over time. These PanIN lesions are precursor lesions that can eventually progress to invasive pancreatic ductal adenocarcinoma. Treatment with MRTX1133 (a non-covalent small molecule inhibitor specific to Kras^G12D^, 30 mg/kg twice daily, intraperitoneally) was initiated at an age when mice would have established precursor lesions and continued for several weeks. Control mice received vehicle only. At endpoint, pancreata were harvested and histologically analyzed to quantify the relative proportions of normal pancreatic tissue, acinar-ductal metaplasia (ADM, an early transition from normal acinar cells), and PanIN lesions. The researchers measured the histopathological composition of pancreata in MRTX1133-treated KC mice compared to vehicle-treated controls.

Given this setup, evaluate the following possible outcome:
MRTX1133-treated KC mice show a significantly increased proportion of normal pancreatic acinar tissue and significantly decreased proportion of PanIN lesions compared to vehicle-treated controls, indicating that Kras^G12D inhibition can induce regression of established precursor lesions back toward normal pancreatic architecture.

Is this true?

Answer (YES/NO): YES